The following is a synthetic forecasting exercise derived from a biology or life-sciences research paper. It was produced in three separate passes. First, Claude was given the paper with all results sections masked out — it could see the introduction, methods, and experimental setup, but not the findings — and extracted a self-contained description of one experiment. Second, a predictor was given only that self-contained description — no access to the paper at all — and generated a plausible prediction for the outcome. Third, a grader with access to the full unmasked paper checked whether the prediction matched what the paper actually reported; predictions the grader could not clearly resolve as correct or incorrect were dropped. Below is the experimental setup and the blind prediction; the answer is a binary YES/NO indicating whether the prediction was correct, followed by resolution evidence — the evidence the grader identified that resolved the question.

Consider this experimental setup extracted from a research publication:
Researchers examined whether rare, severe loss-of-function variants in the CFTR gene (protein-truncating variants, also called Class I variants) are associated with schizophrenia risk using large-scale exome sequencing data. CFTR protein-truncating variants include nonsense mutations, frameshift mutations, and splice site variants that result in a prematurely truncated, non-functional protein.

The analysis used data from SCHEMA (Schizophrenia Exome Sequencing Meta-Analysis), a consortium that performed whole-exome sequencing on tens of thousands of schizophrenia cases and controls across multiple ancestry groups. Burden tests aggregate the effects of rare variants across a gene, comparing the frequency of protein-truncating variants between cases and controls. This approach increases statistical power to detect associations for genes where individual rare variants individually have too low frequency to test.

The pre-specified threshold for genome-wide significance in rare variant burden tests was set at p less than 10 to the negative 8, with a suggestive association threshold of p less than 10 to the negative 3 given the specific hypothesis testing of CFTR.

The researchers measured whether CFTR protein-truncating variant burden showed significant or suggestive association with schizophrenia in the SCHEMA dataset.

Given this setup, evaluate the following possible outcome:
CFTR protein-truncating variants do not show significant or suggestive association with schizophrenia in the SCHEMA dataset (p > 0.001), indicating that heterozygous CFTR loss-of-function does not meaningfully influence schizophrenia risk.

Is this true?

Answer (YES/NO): YES